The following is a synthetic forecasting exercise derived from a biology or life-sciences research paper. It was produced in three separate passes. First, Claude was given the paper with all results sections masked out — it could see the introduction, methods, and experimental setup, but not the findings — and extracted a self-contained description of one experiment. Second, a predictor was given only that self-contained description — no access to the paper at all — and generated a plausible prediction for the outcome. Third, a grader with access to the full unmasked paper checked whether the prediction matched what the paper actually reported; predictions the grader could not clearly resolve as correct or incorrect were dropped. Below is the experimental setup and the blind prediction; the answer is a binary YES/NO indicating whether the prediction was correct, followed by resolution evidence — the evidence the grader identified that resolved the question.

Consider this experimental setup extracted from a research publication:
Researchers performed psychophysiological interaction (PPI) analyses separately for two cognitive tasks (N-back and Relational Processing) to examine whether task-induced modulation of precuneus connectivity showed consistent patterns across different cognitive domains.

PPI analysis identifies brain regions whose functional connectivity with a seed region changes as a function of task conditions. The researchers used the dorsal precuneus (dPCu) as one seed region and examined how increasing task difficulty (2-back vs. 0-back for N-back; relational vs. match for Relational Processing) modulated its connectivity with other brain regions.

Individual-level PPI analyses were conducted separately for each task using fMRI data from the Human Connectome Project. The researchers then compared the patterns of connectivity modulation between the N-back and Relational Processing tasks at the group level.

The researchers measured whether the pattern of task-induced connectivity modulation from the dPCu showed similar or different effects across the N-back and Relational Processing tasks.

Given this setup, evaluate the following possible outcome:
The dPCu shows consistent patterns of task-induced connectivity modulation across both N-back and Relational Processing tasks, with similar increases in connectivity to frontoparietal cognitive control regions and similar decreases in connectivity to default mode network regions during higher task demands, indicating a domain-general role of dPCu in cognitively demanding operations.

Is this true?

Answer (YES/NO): NO